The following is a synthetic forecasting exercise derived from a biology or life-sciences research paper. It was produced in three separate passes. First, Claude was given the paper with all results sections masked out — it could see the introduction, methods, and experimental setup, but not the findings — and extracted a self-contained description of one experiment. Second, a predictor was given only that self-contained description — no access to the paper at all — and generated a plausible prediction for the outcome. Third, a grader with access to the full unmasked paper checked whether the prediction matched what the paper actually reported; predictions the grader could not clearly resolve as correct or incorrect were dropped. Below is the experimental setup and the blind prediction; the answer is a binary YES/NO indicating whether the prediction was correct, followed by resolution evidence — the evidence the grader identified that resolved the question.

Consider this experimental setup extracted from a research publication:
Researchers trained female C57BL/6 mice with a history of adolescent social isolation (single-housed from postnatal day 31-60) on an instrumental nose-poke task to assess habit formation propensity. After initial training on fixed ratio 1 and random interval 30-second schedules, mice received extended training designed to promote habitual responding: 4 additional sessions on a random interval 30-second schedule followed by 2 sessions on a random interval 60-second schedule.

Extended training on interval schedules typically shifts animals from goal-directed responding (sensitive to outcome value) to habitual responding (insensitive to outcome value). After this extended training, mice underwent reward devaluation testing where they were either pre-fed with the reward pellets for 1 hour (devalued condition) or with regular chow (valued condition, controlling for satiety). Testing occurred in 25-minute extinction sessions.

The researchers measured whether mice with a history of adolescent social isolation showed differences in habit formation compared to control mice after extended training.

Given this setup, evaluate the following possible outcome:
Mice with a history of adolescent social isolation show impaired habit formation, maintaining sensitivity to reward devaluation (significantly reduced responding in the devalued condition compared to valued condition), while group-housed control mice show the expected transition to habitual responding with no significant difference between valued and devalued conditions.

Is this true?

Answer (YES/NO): NO